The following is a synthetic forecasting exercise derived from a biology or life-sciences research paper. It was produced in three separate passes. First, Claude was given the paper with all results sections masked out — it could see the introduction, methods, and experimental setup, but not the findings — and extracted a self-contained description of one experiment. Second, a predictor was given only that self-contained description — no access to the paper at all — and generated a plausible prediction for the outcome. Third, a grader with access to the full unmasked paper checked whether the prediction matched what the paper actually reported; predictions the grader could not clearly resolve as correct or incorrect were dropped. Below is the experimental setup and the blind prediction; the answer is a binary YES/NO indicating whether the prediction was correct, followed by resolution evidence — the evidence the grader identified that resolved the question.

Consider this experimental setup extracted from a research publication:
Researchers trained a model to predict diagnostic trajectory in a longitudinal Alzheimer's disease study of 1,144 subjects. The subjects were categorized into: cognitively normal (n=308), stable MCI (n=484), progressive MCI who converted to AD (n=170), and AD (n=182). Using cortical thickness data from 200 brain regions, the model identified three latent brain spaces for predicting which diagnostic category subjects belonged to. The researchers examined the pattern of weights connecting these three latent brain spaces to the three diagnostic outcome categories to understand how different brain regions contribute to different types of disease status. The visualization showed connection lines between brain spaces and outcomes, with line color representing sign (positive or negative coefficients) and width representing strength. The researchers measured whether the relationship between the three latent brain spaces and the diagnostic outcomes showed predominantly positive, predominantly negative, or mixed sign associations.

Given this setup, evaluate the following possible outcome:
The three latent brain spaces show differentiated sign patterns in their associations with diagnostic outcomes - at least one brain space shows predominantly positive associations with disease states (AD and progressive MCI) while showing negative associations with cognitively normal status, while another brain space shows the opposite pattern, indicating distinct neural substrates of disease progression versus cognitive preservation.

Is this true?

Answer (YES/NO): YES